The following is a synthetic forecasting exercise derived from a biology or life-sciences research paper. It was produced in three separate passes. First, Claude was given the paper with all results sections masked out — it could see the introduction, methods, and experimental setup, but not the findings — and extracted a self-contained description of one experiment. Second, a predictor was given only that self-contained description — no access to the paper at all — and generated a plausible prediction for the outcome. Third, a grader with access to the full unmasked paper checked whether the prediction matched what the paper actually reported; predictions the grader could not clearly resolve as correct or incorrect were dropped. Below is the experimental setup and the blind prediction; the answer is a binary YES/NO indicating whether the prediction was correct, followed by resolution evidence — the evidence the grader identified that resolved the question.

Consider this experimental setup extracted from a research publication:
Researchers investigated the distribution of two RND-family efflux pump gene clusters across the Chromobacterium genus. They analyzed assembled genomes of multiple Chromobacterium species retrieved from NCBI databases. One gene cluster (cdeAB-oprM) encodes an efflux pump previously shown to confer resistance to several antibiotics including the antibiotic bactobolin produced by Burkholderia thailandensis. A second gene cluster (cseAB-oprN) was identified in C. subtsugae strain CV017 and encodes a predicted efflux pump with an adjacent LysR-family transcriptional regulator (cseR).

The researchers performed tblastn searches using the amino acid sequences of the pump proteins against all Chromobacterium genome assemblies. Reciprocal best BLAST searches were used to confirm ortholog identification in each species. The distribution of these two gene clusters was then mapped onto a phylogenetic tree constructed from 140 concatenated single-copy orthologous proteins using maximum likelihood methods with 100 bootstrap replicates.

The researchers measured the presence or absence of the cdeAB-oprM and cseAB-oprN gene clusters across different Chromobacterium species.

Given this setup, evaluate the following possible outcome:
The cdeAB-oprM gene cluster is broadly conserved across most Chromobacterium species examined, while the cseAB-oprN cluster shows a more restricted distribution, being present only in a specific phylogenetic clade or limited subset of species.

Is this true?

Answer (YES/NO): YES